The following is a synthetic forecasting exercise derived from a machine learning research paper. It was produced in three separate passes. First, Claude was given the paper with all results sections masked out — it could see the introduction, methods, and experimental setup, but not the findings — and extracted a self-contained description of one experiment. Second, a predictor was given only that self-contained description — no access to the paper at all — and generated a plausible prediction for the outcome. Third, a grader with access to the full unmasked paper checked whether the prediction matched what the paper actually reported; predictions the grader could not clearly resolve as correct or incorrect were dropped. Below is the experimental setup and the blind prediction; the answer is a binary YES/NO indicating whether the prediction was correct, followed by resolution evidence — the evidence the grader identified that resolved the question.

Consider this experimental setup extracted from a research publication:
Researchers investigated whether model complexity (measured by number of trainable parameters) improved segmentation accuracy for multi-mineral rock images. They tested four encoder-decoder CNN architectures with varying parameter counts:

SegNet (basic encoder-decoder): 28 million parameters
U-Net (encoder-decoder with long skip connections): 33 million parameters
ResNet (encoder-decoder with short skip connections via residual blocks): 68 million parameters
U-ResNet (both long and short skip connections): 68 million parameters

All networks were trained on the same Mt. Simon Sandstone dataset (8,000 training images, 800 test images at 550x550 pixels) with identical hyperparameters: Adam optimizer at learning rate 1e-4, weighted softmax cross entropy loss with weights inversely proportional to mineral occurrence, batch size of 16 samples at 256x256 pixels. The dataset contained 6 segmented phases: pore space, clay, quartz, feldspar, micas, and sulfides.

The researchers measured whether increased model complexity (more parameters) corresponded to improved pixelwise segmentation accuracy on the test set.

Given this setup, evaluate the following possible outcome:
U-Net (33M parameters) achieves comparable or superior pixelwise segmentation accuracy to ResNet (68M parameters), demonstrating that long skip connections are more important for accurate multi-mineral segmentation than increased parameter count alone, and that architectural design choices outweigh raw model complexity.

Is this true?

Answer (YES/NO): YES